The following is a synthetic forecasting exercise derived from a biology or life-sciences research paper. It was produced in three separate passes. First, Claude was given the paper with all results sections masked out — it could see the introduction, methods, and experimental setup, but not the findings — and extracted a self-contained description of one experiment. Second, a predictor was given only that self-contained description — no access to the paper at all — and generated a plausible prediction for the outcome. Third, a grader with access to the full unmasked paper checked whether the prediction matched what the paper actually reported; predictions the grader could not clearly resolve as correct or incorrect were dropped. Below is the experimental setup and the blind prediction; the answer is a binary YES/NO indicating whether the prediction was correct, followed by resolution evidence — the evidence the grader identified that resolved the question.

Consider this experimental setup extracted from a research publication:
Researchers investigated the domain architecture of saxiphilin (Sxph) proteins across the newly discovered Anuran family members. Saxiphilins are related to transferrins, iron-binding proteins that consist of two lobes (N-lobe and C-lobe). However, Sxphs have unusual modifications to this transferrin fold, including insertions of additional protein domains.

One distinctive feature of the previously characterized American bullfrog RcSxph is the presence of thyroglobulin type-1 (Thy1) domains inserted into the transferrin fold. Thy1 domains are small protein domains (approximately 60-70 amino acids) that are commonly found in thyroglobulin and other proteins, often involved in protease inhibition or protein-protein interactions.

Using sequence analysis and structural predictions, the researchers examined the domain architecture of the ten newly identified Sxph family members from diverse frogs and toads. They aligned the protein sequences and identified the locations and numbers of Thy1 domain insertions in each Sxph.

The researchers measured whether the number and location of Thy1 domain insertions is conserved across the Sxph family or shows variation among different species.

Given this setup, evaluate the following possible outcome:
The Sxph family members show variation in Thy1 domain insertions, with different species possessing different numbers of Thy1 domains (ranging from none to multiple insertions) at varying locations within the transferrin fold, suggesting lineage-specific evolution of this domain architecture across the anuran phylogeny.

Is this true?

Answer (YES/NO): NO